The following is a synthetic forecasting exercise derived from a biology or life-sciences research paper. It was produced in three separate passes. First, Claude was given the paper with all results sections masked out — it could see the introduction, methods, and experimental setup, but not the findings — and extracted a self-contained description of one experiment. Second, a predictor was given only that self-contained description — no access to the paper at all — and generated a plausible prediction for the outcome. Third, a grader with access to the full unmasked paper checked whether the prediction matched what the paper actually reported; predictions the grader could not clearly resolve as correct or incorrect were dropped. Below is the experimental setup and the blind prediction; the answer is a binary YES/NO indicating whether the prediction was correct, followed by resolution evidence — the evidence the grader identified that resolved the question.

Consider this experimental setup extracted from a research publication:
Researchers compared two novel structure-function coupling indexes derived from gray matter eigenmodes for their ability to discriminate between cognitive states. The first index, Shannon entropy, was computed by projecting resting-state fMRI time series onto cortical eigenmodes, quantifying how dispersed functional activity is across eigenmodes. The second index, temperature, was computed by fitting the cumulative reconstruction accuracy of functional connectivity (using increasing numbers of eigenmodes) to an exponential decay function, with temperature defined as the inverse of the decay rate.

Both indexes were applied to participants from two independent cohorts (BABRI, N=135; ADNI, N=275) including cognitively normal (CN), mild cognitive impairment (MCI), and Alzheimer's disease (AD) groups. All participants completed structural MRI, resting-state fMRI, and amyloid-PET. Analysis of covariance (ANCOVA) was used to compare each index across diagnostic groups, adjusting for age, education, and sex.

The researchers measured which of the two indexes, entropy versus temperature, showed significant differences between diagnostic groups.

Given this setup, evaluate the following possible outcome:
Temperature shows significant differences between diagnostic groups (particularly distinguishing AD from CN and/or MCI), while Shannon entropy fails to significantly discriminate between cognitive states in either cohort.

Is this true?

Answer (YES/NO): NO